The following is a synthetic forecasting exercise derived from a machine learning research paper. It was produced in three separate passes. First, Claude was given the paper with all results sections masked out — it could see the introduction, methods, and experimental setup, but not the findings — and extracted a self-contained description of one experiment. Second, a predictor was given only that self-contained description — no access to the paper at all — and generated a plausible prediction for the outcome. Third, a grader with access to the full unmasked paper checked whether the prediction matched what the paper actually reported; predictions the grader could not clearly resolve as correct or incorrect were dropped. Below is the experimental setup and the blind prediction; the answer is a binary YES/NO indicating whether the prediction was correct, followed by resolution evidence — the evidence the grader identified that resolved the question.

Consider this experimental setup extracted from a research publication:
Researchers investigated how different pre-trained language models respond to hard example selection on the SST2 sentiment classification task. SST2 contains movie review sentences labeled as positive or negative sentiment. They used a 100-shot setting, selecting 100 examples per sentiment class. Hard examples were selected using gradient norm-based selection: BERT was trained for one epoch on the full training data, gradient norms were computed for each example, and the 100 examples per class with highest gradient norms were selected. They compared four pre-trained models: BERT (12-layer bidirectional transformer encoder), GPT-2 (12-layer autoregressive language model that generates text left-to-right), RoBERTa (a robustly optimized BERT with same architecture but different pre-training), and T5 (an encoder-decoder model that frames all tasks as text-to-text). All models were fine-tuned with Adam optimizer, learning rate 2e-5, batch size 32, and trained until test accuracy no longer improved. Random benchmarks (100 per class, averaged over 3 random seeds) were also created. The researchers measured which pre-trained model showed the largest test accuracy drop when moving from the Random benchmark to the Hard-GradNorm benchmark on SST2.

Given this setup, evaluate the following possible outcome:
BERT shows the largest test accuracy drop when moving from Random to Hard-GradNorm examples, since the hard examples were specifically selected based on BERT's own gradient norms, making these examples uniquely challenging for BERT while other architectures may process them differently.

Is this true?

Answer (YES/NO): NO